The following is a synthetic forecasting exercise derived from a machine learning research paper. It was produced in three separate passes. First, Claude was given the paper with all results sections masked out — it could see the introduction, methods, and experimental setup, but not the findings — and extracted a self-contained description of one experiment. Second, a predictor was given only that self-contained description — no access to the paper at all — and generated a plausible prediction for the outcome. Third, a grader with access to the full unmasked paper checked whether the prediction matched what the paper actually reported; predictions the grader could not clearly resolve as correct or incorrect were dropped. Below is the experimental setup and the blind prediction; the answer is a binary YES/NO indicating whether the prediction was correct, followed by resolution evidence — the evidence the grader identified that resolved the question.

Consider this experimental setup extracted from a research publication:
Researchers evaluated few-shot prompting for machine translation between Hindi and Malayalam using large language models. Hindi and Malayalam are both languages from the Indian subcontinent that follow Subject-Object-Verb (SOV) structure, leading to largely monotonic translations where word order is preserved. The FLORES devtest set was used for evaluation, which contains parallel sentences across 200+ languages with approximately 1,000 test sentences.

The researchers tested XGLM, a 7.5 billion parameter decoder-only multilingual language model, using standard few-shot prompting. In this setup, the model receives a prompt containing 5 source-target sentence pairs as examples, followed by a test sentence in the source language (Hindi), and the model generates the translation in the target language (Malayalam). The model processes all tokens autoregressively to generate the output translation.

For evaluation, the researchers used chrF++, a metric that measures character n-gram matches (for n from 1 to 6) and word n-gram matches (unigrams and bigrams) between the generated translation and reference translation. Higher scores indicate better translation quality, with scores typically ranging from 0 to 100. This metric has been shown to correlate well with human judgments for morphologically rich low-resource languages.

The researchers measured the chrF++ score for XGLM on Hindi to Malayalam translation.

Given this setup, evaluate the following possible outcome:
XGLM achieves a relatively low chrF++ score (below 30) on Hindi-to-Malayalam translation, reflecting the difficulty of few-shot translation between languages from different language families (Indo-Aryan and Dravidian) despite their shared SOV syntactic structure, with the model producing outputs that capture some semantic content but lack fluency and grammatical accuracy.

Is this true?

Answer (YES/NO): NO